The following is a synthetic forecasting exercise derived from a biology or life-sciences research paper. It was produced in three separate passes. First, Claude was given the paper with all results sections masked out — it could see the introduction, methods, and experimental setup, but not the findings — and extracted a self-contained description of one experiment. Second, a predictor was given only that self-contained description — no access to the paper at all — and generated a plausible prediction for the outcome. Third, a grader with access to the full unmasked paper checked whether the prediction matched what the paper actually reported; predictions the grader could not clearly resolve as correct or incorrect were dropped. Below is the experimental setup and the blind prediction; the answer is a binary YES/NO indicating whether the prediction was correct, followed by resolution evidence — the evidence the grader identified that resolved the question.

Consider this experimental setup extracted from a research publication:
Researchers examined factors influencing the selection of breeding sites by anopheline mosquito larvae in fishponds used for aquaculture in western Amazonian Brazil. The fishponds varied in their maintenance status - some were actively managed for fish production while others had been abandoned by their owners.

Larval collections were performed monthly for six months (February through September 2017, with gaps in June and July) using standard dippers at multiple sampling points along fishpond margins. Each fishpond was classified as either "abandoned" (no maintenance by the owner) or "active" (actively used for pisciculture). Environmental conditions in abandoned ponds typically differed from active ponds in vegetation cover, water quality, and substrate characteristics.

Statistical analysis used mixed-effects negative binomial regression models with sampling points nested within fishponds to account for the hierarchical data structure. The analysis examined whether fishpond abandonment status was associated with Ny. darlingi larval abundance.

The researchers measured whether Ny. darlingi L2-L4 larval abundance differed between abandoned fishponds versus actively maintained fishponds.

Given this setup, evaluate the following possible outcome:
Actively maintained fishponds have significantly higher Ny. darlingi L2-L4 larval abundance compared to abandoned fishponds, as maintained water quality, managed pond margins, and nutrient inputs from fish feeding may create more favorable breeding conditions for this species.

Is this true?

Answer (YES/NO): YES